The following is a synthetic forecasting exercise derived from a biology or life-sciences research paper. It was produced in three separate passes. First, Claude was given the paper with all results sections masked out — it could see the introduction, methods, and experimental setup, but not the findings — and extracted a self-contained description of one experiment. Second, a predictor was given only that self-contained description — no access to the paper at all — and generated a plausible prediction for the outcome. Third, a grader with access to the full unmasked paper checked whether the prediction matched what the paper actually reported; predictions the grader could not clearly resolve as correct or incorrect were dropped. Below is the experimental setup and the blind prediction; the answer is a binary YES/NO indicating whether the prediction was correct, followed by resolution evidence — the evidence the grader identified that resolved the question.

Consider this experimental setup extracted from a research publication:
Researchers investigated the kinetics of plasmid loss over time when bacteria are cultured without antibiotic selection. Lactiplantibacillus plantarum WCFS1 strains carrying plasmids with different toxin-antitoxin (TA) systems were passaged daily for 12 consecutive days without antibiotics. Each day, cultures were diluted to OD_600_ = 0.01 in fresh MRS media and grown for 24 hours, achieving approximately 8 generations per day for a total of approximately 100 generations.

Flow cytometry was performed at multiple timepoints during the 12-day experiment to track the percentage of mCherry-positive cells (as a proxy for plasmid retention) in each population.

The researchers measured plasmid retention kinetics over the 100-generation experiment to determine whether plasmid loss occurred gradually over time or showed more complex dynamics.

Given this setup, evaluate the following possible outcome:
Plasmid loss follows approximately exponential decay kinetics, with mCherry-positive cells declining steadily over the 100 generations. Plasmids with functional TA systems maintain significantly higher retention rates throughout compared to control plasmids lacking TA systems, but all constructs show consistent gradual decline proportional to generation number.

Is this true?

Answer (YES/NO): NO